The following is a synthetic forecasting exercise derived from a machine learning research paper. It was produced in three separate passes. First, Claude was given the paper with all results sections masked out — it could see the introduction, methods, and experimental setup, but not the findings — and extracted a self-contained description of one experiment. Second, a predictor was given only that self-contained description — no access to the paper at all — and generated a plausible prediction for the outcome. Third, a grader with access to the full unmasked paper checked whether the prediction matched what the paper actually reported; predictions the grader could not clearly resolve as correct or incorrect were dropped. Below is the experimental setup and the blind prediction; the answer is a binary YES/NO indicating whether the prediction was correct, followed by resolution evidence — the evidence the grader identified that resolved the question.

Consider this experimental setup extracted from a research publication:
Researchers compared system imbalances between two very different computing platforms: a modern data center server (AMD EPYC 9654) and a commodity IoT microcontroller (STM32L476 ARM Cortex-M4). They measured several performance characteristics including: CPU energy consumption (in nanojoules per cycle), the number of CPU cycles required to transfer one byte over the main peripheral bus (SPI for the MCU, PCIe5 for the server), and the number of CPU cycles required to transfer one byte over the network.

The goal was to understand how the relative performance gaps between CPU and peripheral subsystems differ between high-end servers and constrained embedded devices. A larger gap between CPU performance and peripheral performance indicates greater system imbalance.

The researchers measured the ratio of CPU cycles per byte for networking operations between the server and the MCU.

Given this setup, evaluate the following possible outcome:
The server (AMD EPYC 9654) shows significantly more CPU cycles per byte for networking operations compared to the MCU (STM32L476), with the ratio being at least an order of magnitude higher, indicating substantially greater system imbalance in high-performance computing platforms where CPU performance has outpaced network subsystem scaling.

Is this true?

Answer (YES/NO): NO